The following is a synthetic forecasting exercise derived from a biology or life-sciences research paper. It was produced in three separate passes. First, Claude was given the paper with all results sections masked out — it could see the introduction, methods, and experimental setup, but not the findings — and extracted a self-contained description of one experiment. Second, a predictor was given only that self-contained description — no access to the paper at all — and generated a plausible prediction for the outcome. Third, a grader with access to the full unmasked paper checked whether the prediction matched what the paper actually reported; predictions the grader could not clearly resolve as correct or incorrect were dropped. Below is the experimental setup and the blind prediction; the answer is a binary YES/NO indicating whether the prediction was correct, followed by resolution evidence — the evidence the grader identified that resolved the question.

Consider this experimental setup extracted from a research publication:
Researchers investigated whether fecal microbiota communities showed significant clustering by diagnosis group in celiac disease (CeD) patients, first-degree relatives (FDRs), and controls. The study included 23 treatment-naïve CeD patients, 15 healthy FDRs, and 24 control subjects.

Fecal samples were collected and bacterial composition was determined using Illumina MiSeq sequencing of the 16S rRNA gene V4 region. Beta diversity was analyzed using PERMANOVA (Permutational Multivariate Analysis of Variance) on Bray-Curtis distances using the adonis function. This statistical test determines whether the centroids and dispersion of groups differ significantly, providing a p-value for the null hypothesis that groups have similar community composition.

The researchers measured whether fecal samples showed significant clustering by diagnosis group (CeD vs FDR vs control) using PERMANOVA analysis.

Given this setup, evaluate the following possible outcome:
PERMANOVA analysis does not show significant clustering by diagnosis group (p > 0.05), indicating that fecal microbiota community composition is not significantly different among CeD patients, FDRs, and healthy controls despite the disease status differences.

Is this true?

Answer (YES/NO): YES